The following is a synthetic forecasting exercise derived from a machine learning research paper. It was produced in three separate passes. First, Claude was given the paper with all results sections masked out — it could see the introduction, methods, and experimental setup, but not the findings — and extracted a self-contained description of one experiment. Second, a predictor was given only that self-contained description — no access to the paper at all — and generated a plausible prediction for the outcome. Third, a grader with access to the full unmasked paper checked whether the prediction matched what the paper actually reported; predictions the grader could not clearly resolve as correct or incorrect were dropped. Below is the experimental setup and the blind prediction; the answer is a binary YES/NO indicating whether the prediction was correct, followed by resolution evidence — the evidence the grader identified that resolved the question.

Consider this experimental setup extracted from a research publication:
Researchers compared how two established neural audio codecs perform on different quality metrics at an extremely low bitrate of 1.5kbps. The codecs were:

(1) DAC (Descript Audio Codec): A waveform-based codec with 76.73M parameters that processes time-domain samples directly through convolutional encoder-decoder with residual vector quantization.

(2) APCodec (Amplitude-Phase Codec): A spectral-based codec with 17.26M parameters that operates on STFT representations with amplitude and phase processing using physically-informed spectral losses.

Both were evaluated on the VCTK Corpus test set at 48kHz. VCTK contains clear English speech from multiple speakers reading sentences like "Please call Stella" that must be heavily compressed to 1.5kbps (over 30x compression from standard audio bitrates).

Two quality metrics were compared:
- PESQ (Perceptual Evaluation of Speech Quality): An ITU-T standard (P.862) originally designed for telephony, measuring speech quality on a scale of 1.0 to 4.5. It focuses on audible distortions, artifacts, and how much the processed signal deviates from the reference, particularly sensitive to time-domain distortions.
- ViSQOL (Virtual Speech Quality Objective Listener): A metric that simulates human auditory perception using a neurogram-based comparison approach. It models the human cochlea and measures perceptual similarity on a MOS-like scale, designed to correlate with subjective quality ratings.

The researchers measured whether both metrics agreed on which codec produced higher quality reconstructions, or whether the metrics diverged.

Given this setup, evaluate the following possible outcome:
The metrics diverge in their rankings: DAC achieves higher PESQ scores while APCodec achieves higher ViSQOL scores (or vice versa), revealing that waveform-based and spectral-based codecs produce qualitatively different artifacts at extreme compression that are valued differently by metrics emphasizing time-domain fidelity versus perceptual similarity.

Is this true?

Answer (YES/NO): YES